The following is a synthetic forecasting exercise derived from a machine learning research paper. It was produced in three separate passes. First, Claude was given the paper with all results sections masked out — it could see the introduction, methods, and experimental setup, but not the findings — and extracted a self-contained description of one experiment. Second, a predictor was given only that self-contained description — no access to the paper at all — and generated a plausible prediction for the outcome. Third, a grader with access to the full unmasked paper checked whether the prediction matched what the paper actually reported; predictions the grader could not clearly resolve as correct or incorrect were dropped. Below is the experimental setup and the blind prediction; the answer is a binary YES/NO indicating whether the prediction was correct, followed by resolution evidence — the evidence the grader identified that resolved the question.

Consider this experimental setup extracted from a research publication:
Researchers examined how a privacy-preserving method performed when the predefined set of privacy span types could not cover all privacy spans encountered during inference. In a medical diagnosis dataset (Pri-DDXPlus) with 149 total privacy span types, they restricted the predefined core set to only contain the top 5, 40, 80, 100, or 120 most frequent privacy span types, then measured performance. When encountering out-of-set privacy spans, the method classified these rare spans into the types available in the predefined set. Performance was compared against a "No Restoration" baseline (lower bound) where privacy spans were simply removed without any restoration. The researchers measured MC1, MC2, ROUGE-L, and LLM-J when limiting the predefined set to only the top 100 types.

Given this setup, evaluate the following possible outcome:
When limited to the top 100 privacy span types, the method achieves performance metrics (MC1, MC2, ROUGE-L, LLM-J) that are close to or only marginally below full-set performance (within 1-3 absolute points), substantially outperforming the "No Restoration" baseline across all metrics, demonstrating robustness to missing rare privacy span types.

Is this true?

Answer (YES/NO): NO